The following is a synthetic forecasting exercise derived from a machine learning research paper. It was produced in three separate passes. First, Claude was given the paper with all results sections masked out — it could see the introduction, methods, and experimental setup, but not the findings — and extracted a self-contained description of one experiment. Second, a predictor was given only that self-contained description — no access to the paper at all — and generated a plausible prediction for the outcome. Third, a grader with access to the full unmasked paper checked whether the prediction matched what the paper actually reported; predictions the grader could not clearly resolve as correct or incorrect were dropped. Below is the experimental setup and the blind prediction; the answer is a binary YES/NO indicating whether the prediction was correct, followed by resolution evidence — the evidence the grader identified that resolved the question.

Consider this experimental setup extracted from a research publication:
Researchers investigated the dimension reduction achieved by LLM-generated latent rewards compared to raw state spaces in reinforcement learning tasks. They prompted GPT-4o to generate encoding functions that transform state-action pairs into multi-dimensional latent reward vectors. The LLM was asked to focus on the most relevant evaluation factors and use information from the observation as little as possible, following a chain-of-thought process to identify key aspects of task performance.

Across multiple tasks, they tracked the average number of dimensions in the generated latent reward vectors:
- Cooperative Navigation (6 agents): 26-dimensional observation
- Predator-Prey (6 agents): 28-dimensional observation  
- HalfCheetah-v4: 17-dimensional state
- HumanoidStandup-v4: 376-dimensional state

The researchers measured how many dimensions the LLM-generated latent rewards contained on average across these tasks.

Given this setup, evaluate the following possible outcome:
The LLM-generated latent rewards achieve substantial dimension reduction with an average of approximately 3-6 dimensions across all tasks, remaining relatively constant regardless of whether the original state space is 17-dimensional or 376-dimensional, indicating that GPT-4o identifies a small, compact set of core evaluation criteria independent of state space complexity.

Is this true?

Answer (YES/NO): YES